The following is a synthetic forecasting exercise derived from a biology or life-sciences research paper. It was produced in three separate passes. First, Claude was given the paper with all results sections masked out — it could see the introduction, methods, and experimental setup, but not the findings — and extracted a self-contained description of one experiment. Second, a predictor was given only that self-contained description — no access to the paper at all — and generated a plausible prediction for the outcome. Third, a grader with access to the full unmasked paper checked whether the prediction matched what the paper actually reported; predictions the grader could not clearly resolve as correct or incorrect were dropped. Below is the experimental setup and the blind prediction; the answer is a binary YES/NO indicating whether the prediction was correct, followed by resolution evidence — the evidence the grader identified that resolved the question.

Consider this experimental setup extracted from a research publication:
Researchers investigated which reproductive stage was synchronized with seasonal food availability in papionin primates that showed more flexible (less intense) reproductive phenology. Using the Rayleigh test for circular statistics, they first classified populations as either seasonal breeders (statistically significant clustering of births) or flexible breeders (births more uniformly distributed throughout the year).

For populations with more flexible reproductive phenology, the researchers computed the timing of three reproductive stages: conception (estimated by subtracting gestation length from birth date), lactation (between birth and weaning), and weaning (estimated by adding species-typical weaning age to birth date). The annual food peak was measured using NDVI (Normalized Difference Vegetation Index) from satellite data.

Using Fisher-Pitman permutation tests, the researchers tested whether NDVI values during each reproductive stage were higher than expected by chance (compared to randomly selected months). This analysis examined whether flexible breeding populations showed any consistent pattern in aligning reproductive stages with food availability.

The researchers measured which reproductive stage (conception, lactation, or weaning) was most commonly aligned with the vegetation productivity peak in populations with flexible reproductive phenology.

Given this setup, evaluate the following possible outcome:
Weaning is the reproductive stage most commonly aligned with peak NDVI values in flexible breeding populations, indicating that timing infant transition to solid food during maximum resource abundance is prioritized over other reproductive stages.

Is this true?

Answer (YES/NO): NO